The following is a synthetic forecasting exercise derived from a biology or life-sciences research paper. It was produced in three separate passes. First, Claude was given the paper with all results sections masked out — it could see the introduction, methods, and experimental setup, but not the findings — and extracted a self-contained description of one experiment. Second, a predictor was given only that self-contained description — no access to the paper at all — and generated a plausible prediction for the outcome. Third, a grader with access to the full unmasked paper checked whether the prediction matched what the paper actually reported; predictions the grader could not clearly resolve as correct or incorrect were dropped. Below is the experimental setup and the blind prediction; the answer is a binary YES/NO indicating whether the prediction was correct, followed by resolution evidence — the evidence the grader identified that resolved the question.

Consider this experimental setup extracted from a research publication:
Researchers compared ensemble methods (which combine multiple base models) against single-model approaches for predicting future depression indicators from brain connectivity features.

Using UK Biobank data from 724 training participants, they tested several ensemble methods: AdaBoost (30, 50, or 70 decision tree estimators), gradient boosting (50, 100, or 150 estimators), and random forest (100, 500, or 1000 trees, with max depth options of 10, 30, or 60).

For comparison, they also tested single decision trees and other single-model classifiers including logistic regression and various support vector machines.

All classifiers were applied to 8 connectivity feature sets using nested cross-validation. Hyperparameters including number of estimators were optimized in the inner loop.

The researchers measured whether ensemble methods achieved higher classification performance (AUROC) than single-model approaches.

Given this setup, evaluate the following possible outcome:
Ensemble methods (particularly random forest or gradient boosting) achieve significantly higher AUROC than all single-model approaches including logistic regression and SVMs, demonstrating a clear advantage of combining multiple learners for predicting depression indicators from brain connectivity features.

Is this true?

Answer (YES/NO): NO